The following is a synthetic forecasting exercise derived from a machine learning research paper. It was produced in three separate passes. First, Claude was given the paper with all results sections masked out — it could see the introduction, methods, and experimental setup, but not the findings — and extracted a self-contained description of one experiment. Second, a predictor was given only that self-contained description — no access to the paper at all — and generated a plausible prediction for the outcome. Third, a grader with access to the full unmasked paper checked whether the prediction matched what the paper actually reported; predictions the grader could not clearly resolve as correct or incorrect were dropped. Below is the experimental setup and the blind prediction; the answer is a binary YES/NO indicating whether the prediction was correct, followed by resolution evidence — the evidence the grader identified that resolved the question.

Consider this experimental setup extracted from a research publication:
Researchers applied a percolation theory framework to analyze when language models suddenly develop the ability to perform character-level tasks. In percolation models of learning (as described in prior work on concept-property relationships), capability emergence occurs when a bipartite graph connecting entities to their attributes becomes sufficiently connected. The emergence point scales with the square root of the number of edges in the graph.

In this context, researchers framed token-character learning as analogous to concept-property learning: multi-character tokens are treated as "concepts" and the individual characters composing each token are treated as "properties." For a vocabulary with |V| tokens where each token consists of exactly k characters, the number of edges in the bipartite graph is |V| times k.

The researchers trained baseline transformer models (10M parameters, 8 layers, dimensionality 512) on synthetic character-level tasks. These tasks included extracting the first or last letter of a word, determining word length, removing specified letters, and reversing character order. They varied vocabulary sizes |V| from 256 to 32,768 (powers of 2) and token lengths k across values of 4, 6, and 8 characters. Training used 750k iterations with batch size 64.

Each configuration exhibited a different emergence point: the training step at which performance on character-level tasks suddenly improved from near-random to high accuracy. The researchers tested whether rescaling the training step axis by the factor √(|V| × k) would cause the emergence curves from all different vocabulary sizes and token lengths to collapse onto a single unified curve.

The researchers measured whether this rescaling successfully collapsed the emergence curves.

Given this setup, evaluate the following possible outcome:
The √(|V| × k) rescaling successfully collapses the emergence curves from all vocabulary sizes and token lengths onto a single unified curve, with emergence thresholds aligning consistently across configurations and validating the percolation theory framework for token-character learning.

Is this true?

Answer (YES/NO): YES